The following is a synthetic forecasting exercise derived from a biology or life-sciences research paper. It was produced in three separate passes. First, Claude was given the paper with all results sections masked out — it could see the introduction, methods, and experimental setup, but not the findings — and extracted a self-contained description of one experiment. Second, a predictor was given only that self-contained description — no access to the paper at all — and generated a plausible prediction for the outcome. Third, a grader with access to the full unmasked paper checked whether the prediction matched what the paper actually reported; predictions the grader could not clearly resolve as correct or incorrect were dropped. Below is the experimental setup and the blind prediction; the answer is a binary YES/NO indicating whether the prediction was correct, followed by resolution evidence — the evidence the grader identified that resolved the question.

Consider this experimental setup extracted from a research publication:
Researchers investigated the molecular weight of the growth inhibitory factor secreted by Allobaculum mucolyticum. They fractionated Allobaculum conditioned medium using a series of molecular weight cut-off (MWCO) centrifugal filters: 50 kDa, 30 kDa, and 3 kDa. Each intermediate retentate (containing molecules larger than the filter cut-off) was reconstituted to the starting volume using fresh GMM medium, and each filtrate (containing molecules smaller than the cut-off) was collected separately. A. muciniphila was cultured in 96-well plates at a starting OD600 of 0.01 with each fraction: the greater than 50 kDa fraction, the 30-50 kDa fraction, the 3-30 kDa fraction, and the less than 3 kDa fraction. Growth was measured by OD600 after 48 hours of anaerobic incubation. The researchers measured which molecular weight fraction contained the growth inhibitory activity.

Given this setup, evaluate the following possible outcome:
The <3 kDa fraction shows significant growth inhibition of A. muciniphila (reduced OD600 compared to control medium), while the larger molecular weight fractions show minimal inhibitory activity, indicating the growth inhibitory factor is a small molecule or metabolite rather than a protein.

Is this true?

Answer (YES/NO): NO